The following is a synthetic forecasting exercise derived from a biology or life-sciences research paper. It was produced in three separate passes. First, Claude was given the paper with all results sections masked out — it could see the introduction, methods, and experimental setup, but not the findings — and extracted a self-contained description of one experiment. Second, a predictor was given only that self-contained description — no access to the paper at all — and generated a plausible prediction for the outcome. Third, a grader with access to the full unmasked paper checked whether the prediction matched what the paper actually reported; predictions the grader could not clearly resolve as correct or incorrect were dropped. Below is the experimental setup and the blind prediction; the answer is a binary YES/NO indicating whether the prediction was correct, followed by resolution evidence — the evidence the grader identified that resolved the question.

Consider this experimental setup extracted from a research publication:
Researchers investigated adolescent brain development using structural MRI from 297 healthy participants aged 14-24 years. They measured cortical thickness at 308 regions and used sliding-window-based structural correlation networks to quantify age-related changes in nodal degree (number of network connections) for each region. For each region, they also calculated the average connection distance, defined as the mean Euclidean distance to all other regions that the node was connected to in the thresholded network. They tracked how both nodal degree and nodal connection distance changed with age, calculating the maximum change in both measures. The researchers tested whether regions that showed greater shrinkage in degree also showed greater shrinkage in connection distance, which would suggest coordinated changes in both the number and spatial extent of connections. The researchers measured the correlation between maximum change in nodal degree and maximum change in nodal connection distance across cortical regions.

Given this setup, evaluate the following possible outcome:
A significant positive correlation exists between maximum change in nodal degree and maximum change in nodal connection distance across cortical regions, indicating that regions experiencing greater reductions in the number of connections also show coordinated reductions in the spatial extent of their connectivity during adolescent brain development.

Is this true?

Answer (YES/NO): YES